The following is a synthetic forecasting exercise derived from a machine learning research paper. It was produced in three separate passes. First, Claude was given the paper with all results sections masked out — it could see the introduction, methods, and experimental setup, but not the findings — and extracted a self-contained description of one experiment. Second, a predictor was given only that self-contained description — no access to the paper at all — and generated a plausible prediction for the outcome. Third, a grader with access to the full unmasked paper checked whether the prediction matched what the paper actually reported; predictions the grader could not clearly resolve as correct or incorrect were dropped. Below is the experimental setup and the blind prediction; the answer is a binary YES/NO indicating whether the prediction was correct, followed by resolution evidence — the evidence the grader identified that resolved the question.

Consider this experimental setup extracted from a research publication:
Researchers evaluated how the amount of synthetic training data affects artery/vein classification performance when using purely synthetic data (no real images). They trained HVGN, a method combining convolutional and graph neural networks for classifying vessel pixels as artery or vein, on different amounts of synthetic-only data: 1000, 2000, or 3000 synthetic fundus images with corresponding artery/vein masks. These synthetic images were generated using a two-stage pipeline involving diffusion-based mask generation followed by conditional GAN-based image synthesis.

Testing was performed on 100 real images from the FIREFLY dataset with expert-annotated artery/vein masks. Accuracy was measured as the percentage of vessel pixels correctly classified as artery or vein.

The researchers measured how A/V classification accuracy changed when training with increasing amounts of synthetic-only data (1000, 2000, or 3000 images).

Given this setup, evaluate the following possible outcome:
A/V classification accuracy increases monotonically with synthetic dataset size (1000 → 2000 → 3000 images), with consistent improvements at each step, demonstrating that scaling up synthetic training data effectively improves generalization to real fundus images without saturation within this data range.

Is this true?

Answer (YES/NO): NO